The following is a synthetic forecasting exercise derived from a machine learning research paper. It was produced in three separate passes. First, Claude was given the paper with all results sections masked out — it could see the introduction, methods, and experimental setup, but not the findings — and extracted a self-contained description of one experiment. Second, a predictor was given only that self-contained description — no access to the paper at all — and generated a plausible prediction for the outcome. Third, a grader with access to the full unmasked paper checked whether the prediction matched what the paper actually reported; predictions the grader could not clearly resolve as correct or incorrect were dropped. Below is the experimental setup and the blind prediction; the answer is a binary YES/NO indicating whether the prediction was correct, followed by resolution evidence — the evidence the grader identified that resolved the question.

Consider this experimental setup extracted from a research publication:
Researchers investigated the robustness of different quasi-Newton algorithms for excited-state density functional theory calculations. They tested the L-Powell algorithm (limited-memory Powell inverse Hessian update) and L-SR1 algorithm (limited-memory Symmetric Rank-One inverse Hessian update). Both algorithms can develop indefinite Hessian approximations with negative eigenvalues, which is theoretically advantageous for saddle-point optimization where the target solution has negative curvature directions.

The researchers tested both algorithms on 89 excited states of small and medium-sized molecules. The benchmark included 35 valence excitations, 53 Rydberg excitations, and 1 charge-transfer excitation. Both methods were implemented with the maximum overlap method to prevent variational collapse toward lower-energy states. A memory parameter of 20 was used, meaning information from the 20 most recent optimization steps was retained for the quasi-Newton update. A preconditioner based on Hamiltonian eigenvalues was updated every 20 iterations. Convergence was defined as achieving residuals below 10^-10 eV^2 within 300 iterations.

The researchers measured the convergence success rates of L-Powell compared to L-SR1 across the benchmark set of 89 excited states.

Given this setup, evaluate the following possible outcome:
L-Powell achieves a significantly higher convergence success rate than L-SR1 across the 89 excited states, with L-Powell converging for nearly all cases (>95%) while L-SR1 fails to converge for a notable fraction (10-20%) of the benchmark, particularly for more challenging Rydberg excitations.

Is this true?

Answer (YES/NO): NO